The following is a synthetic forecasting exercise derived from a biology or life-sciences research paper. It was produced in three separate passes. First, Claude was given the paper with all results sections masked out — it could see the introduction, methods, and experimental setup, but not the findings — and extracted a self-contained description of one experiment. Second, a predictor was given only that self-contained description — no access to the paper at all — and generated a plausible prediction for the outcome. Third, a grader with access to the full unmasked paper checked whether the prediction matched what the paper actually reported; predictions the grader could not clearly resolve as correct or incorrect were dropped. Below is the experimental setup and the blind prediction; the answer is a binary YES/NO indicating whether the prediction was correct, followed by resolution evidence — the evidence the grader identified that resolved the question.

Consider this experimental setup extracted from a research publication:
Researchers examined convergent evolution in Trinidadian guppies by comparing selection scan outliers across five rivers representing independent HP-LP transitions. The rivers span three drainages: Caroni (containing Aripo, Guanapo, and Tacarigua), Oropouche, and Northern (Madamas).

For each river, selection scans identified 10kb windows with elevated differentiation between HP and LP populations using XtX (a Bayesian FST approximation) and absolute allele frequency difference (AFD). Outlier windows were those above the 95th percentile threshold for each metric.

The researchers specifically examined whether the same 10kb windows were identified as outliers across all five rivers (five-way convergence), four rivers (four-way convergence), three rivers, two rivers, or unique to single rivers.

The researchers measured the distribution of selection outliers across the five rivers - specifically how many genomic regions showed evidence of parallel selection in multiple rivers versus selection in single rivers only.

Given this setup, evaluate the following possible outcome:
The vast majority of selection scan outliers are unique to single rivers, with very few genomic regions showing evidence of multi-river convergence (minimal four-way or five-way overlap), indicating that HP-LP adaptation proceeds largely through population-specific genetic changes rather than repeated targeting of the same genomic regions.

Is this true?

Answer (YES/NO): YES